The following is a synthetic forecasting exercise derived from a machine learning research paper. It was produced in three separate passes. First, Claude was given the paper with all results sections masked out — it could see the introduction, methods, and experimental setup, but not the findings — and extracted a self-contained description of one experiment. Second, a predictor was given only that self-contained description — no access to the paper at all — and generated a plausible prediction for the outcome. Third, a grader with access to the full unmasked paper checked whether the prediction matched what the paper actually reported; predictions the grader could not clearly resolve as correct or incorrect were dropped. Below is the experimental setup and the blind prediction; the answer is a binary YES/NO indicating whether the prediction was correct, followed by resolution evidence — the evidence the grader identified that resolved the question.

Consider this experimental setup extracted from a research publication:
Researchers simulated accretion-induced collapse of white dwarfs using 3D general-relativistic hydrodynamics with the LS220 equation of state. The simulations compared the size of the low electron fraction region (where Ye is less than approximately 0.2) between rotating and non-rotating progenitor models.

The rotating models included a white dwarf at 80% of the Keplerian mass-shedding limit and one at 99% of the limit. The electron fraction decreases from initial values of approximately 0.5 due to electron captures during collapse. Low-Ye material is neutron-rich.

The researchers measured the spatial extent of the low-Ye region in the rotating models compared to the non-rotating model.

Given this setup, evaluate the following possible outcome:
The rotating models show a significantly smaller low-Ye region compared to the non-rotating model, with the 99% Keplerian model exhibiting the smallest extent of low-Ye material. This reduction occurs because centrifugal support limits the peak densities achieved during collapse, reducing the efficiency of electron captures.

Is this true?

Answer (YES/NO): NO